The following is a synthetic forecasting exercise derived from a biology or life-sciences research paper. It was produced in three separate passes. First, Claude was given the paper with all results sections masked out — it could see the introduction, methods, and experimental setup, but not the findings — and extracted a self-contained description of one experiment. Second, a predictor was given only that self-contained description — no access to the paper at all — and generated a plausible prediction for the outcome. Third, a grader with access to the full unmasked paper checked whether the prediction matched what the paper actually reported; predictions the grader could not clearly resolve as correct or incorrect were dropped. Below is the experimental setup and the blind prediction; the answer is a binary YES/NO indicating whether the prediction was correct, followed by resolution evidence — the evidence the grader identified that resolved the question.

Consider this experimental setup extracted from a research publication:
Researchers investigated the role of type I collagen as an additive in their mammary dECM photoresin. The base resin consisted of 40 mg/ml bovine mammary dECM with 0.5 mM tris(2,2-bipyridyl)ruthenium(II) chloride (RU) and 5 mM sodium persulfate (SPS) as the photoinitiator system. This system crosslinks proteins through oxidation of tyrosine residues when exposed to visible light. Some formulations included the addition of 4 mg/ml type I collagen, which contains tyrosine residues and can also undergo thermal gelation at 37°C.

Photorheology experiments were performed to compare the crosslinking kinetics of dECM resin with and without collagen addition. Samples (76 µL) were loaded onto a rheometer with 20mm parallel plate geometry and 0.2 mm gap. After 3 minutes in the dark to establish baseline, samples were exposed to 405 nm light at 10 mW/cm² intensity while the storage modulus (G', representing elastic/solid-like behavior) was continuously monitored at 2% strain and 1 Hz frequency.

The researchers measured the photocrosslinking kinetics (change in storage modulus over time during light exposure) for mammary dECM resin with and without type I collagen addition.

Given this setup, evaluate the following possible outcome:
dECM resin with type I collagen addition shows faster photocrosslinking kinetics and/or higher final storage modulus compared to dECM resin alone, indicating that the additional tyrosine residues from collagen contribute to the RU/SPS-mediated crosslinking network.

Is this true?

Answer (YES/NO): YES